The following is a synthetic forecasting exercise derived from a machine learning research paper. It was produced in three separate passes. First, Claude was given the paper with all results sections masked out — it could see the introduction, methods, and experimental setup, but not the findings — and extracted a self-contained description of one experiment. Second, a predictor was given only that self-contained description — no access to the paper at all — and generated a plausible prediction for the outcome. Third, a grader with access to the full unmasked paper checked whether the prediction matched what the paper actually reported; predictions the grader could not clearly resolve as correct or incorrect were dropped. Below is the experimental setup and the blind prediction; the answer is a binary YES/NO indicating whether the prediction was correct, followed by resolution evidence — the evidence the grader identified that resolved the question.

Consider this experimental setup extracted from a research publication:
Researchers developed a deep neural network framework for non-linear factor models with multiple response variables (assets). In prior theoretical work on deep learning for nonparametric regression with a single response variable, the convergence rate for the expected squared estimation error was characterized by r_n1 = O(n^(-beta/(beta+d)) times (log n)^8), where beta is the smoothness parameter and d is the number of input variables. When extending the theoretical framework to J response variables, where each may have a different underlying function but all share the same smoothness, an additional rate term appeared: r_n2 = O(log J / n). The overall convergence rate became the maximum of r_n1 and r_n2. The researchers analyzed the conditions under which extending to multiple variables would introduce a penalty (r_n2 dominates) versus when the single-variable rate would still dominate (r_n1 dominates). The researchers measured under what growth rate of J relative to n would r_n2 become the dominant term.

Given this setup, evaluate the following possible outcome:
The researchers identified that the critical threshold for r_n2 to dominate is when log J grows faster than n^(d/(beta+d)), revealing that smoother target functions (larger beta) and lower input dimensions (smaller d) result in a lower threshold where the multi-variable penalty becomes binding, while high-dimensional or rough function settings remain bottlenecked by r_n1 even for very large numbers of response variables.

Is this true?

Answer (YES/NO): YES